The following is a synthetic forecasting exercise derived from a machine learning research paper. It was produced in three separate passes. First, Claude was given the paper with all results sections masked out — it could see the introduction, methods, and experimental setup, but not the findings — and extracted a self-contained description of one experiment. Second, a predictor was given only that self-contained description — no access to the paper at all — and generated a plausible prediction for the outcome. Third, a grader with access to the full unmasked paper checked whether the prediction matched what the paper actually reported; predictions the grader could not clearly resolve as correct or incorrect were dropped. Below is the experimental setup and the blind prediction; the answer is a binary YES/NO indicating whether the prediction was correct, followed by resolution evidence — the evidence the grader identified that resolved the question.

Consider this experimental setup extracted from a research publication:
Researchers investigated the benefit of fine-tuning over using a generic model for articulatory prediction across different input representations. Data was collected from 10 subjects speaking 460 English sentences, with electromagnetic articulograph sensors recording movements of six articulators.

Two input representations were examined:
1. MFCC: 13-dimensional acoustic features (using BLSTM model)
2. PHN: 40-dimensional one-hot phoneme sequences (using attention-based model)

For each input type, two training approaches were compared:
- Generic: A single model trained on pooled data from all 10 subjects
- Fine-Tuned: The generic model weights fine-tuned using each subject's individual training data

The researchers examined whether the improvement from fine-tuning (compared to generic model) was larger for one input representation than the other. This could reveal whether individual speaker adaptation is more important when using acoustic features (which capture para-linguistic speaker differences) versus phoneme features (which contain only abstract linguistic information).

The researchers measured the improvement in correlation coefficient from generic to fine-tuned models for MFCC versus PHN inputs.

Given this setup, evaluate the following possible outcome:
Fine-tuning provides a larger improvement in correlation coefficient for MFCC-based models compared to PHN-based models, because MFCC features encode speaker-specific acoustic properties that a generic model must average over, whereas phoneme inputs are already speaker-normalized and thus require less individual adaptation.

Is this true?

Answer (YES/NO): NO